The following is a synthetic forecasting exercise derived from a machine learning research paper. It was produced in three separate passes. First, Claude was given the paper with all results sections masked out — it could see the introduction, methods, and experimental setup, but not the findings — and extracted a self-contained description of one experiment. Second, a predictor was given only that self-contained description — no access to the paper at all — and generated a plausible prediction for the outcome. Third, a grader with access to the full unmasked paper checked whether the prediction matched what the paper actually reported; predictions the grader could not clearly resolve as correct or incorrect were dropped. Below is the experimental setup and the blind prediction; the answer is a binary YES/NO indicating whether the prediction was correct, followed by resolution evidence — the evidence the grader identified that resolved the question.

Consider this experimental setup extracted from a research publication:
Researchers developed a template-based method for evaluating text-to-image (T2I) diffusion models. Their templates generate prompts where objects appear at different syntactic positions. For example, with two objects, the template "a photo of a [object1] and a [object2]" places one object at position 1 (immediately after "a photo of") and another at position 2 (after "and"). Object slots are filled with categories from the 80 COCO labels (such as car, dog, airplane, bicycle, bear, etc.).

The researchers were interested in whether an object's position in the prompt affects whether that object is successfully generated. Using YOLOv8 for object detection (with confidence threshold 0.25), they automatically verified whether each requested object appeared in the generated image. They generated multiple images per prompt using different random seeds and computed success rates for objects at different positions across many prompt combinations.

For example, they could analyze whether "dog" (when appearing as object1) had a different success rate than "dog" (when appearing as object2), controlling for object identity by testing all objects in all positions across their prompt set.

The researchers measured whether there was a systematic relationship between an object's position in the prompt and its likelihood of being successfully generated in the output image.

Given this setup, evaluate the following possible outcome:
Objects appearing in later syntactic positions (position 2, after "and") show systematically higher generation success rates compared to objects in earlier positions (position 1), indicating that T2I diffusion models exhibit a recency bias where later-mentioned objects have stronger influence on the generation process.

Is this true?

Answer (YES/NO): NO